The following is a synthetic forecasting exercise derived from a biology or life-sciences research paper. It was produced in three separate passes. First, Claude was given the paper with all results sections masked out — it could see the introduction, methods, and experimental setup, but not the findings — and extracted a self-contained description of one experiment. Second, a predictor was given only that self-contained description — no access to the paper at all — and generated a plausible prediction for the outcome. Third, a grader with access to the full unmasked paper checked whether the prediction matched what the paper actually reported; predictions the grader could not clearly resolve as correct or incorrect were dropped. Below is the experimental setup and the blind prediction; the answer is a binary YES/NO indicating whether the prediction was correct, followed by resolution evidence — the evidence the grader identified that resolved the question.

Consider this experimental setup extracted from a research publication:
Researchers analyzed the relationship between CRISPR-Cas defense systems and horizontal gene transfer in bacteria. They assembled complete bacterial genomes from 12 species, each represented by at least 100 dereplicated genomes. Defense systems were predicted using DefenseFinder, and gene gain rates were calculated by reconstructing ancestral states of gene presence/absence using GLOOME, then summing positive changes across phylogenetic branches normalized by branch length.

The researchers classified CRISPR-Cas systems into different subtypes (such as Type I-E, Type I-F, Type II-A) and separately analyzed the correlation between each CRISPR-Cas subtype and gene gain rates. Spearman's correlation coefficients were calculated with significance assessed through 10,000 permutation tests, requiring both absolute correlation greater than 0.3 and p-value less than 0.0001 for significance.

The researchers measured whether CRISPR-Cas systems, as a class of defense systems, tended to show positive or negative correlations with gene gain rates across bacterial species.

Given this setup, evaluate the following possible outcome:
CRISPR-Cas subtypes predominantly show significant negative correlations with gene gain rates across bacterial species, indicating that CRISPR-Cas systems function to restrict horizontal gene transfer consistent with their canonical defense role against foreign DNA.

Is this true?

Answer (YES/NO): NO